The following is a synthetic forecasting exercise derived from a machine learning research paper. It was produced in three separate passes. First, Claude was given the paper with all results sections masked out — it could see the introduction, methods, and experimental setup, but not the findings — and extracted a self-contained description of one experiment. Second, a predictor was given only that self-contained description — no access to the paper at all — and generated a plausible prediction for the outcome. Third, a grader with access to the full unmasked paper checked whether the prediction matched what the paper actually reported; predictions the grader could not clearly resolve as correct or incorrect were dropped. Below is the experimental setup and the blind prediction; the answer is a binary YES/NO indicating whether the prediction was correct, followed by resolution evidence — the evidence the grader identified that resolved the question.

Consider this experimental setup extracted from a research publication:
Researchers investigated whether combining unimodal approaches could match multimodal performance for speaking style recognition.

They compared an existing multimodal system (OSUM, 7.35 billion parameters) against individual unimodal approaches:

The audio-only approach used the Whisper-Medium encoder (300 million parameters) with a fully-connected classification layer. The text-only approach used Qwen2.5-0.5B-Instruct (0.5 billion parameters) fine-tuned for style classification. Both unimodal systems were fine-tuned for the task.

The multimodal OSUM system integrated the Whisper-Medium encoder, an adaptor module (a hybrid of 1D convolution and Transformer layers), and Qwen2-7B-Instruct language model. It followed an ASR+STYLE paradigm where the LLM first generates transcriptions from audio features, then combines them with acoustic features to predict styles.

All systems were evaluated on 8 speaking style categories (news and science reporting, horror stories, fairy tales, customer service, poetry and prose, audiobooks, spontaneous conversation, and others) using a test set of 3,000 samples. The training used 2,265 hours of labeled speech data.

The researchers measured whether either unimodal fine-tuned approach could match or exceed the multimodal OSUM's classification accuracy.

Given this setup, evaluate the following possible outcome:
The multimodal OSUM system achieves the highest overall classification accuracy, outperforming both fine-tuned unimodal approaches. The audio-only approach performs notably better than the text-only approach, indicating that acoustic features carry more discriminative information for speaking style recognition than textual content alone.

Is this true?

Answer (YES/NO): NO